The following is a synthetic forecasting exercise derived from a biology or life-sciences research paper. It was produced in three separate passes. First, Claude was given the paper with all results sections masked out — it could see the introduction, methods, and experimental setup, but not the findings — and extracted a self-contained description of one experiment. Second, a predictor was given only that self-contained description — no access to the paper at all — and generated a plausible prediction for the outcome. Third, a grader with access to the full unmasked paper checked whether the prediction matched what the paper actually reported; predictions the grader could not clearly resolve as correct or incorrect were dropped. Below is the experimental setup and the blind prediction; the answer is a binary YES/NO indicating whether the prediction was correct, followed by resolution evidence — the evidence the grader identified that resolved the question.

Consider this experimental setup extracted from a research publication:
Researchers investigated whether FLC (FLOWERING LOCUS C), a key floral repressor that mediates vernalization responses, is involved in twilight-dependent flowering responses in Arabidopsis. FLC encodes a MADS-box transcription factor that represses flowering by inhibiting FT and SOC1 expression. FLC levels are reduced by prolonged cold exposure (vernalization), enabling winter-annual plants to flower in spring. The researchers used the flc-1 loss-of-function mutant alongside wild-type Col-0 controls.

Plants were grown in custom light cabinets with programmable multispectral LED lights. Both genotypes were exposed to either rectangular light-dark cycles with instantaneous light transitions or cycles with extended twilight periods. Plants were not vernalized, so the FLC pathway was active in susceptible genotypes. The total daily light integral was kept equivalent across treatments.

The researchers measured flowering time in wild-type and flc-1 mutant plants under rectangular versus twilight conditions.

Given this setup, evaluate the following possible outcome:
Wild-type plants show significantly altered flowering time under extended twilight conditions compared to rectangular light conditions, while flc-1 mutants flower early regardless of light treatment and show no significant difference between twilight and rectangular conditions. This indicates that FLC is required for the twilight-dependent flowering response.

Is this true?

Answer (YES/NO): NO